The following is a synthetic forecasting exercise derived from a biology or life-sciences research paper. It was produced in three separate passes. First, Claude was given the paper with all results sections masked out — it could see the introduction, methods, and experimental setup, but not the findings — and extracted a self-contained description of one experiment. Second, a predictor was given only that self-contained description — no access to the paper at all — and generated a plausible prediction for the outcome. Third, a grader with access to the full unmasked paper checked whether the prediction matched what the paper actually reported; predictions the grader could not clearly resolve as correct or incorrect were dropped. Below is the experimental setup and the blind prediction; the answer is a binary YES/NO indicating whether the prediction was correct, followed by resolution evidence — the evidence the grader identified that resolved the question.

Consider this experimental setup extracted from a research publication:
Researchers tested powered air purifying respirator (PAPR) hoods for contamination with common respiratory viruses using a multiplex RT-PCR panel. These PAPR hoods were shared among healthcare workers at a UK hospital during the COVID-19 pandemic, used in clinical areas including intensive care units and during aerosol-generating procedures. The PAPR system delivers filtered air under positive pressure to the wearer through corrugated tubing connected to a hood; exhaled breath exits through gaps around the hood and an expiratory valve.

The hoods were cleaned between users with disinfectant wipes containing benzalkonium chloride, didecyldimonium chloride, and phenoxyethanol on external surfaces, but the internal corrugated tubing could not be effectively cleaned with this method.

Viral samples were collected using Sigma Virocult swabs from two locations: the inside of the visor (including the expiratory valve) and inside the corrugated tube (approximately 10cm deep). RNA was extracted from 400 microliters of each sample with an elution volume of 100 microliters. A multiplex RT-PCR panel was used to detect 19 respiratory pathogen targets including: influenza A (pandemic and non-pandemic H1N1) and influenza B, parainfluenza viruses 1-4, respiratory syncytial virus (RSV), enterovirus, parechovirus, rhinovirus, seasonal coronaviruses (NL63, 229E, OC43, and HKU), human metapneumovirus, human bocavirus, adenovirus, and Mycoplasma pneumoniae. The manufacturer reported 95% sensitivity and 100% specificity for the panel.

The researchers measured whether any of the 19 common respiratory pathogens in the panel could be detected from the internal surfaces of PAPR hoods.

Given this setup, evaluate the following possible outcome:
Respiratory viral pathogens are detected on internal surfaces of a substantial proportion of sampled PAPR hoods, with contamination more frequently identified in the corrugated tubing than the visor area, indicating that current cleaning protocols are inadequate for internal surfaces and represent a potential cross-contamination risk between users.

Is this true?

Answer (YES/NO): NO